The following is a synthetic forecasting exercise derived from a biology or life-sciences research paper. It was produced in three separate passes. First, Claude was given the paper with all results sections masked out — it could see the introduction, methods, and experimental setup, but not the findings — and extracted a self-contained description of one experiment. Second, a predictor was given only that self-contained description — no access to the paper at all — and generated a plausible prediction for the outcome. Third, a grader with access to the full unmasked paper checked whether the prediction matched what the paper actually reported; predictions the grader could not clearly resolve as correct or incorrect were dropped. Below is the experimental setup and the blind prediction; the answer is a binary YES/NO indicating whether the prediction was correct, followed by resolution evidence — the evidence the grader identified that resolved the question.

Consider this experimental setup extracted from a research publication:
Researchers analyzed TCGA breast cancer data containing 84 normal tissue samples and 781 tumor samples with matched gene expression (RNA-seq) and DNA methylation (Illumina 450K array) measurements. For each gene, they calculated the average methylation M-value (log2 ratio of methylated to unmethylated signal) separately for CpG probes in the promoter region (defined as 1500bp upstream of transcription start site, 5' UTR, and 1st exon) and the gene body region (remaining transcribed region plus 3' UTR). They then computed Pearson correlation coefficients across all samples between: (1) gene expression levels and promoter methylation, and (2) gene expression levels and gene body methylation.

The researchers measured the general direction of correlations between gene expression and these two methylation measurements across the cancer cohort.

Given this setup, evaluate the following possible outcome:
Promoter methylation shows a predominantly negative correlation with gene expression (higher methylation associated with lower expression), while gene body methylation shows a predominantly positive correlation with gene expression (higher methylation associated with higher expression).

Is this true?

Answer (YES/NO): YES